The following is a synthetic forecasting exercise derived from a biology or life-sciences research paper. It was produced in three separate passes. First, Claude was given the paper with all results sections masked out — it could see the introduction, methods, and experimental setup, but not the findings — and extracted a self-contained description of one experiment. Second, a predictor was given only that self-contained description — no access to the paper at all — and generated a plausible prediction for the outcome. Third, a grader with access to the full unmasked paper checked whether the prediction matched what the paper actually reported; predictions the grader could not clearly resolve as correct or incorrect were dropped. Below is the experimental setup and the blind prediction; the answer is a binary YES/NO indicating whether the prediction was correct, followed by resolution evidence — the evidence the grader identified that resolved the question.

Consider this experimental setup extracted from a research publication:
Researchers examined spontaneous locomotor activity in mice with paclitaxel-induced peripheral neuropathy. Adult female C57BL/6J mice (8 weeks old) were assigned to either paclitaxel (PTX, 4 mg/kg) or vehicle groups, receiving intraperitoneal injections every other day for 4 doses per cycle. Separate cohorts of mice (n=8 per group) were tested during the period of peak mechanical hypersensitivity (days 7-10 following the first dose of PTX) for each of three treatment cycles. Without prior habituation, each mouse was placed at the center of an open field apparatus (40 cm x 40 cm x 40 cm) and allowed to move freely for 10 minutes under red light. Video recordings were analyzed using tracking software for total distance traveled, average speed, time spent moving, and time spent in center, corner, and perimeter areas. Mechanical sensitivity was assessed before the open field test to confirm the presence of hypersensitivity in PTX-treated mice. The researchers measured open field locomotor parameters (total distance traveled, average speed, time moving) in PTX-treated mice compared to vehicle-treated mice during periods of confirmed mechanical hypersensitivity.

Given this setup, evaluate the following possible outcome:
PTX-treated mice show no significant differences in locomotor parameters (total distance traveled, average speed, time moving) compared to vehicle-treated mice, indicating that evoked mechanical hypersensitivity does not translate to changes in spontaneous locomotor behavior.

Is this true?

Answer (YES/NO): NO